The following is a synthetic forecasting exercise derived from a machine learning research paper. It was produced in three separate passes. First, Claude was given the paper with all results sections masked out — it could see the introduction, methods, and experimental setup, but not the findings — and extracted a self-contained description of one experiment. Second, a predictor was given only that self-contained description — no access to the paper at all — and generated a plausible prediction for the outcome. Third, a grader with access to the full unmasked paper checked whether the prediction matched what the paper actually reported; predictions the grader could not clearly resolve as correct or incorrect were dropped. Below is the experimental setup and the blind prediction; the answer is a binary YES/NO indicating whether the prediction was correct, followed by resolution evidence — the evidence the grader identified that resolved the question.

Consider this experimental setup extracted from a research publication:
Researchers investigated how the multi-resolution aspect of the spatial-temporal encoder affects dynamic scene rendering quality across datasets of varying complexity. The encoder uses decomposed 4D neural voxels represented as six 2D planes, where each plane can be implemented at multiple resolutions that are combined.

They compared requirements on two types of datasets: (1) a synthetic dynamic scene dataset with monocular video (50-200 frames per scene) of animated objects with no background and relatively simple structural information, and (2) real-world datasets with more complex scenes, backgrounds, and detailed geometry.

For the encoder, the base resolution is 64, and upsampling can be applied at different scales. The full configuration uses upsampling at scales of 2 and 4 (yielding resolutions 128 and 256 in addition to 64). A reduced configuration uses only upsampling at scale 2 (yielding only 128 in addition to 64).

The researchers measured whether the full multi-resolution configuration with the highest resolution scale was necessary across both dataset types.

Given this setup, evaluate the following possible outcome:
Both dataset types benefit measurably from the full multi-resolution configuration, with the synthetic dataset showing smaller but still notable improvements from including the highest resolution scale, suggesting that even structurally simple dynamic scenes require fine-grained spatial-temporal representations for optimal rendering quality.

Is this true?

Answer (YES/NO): NO